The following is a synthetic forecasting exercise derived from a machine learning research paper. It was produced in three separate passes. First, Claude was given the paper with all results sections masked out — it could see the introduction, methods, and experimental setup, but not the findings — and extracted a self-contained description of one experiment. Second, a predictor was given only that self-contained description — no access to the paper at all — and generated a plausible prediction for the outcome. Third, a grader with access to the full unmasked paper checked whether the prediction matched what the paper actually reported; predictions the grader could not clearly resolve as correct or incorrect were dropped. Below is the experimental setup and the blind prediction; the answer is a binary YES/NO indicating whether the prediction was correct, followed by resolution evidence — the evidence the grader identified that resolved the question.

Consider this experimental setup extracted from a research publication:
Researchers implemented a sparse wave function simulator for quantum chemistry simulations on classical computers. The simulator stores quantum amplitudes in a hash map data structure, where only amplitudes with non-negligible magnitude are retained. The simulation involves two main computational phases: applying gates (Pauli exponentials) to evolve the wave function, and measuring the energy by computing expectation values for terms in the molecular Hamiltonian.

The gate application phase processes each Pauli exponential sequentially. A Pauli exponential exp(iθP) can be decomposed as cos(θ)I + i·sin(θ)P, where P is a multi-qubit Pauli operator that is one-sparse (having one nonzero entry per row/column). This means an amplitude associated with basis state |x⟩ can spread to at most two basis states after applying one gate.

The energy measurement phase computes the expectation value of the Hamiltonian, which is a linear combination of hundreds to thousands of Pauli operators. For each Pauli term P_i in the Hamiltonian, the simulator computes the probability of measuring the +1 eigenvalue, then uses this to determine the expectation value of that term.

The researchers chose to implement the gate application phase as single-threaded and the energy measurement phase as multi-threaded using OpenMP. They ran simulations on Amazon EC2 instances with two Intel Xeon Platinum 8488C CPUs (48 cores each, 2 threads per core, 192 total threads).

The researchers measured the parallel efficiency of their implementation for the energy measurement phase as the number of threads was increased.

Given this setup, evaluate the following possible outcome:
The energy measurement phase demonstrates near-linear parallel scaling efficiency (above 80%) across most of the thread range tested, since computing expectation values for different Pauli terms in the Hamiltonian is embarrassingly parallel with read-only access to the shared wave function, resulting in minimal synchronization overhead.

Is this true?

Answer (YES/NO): NO